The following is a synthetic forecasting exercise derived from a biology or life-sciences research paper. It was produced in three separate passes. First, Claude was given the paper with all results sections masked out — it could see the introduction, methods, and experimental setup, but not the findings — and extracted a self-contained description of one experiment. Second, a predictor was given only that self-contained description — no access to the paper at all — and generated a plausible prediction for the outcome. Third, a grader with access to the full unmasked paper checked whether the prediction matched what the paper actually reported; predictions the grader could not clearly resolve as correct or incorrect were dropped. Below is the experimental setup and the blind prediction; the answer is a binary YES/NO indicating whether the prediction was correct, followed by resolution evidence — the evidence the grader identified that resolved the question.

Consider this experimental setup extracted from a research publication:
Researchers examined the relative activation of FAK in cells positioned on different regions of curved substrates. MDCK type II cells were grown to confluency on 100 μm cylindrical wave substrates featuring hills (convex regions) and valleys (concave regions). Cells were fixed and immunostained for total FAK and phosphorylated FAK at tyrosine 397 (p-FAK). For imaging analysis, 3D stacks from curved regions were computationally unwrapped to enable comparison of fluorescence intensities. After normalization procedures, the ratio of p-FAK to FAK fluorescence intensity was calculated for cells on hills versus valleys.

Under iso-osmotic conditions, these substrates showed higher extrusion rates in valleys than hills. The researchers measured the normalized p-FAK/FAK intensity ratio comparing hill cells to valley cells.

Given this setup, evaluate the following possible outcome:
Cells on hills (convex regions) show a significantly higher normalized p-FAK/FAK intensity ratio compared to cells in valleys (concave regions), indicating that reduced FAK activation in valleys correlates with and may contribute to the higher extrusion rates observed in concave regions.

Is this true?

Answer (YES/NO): YES